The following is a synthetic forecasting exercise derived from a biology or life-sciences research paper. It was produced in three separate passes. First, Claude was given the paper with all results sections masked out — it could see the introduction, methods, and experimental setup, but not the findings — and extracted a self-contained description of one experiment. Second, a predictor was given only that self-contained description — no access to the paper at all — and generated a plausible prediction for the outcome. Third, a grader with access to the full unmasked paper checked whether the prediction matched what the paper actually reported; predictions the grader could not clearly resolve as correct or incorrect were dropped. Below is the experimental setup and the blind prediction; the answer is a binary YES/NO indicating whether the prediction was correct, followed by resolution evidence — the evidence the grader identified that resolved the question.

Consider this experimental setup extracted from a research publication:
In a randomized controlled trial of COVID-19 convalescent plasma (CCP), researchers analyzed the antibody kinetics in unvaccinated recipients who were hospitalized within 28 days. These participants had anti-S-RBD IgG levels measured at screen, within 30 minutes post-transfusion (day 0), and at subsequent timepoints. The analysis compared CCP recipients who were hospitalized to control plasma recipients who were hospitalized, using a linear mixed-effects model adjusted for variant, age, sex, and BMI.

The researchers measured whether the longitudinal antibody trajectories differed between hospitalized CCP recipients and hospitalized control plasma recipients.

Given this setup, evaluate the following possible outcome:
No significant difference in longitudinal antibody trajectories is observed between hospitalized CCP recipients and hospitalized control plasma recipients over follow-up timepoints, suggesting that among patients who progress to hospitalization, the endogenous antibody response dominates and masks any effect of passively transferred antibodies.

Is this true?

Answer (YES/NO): YES